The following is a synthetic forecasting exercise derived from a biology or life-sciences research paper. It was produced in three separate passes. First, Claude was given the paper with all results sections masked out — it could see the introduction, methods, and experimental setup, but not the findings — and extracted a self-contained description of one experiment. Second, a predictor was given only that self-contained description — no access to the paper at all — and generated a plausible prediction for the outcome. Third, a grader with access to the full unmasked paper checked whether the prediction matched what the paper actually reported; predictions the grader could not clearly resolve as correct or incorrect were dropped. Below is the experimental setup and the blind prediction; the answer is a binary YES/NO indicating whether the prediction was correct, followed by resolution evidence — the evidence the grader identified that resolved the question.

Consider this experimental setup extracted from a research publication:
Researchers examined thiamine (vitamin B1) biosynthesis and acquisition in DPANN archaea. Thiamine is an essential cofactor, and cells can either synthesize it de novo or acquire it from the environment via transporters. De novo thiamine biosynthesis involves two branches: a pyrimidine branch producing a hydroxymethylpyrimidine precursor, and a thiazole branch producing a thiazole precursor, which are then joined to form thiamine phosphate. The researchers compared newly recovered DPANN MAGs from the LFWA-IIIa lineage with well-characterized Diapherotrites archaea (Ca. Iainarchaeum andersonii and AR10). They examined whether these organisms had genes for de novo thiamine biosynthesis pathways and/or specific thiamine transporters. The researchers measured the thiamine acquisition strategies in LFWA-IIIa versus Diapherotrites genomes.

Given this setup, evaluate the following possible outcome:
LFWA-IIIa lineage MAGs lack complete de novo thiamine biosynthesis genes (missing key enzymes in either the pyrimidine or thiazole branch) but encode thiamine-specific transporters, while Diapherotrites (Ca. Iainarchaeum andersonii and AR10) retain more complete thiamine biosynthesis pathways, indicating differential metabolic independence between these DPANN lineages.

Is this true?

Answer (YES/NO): NO